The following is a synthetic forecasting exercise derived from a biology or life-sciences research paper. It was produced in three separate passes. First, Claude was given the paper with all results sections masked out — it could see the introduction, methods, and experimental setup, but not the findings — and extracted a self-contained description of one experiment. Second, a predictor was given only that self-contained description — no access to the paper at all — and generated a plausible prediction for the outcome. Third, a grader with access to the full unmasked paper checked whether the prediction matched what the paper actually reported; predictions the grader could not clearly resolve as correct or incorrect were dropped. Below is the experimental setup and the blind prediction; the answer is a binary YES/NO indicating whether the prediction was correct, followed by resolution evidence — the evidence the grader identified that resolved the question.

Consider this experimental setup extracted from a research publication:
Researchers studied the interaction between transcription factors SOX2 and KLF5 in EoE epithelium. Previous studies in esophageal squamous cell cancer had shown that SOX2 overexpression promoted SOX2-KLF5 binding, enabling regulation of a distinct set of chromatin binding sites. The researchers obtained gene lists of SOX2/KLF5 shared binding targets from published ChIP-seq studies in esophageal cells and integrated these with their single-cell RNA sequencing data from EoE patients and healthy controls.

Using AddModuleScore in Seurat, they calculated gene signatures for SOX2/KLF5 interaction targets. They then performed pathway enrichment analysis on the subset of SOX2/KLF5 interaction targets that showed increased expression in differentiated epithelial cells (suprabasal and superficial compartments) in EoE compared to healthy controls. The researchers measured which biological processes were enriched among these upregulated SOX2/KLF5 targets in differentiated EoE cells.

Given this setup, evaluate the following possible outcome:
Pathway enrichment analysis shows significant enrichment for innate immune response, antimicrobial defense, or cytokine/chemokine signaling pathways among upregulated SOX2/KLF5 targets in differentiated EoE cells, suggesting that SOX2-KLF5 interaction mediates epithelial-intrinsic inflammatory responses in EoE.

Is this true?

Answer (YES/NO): NO